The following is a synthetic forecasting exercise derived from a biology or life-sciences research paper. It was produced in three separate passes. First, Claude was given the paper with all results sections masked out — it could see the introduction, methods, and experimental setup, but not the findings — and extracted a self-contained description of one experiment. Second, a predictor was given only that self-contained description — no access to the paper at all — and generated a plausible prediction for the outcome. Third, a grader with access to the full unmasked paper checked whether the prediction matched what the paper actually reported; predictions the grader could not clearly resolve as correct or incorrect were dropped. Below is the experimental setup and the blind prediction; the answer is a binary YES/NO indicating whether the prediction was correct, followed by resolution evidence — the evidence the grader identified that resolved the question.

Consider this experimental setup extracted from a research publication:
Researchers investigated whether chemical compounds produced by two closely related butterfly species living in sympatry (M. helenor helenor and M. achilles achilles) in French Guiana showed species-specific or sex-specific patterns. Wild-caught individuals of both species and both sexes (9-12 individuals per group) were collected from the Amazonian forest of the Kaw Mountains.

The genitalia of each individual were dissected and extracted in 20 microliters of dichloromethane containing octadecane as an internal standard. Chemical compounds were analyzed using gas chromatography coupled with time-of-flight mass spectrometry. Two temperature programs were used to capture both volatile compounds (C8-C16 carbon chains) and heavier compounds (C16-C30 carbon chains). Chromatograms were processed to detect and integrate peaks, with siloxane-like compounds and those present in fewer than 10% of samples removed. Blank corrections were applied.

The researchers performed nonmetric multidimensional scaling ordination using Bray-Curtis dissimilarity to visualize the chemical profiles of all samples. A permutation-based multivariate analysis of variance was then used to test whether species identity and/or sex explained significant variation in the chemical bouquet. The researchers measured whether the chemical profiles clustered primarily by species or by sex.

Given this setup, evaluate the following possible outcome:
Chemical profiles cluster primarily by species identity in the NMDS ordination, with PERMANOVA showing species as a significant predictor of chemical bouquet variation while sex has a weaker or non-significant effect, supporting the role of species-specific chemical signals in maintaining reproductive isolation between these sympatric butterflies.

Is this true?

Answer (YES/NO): NO